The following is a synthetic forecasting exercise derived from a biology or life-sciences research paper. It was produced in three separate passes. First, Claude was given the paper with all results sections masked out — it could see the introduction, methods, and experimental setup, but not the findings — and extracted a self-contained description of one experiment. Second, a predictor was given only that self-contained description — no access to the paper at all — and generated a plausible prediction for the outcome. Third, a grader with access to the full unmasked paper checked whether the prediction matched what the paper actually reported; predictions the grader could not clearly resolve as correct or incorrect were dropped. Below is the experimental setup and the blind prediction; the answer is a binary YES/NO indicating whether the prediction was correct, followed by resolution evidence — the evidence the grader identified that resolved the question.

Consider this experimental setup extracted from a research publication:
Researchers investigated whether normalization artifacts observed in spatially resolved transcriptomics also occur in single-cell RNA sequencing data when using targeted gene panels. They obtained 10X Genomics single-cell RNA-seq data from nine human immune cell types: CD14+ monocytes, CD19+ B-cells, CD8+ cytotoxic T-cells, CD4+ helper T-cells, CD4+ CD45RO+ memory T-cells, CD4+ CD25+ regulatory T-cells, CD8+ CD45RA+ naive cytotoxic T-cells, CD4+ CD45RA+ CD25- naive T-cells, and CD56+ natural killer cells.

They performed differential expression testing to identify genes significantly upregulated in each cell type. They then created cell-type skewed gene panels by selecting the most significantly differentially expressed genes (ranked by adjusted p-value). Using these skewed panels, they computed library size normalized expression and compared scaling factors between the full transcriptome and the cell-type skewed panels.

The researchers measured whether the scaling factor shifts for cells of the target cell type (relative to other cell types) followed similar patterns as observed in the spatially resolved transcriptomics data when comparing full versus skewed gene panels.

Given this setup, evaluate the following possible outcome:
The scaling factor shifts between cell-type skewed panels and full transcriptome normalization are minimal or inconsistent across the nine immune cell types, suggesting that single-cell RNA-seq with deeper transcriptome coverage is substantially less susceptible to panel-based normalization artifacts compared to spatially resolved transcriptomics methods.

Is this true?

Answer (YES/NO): NO